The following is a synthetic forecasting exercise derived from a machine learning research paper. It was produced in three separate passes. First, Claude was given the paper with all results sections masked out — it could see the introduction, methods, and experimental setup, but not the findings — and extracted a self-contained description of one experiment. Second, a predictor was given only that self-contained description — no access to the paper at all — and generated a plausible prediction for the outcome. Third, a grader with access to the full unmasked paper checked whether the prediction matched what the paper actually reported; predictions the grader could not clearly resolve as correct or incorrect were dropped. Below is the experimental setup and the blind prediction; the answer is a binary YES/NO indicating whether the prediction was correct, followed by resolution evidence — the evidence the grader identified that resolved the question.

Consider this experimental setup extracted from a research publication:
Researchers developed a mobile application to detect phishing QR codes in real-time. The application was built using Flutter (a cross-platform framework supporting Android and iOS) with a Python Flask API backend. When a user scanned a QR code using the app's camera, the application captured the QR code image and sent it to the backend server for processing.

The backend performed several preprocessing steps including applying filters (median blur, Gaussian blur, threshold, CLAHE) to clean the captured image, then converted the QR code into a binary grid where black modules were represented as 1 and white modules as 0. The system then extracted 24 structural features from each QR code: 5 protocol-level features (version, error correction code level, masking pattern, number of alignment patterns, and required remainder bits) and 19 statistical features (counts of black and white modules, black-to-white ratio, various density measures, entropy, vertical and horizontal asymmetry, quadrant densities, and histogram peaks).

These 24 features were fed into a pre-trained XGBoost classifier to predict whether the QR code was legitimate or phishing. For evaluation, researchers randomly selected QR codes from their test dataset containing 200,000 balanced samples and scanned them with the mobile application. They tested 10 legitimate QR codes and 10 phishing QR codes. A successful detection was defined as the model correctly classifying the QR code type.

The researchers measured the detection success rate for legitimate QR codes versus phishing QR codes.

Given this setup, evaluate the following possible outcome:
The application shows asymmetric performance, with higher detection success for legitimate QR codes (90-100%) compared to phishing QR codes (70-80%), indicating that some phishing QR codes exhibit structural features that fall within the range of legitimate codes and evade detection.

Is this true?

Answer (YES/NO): NO